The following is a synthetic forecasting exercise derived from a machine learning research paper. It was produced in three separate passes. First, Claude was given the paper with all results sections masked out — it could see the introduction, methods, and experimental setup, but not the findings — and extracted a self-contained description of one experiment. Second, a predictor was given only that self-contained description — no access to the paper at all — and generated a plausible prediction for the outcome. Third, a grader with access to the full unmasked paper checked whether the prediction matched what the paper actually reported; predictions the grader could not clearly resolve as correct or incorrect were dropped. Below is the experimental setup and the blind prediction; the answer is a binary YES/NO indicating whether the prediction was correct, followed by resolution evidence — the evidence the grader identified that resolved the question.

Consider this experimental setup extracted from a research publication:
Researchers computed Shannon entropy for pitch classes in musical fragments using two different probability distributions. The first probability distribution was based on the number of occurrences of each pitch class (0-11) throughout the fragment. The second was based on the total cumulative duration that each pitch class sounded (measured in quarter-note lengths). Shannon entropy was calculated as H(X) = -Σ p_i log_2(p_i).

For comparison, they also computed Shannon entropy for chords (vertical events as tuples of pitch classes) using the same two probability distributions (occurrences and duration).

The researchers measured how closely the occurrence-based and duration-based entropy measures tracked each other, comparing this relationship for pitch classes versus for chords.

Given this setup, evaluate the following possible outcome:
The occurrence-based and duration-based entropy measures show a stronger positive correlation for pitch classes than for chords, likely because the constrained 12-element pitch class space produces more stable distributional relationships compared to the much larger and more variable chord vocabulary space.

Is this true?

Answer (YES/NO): NO